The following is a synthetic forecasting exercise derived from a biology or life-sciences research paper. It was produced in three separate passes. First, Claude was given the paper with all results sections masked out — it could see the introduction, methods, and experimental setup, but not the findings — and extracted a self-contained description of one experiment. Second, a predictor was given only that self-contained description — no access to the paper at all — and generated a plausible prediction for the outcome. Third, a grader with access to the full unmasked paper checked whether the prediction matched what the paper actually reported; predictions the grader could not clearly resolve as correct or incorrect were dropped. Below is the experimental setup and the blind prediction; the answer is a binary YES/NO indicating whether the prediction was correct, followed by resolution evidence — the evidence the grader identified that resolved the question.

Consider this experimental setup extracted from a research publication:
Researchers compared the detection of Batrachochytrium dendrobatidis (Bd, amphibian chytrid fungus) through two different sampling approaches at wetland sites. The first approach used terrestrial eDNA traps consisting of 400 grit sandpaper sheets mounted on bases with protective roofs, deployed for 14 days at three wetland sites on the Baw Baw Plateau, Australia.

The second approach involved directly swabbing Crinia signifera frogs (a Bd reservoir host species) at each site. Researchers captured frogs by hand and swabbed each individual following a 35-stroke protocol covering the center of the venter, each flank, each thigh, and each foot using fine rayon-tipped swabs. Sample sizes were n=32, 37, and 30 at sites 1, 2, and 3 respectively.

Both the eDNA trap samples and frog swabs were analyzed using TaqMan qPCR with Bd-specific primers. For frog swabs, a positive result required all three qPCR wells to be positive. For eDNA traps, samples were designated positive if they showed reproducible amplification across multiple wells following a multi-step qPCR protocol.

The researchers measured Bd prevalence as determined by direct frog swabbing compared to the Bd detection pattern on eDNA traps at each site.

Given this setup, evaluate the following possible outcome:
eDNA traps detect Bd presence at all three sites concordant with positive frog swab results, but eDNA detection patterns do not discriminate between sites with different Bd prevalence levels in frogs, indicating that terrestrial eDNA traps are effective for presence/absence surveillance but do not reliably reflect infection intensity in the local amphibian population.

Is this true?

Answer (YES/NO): NO